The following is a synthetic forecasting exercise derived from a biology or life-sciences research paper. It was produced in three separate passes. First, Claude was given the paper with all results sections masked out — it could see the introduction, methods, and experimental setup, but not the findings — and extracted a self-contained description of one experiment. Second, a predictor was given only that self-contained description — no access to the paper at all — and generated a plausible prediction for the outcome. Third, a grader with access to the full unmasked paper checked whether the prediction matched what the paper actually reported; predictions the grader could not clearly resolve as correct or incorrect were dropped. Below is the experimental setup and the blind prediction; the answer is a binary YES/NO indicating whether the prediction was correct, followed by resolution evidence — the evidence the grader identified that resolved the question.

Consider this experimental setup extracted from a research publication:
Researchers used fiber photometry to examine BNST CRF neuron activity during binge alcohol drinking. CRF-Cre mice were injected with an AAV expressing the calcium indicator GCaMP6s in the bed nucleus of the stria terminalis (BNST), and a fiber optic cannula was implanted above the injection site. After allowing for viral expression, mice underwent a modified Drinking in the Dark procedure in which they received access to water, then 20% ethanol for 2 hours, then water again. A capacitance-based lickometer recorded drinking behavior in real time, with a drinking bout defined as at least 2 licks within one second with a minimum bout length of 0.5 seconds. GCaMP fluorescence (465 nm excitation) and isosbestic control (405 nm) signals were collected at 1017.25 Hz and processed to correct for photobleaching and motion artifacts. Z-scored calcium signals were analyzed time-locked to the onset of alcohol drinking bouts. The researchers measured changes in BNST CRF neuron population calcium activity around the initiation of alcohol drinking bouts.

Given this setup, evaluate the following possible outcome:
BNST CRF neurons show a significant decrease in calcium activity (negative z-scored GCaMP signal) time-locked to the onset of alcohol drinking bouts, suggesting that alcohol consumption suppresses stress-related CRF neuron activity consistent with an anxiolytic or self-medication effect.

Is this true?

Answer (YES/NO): NO